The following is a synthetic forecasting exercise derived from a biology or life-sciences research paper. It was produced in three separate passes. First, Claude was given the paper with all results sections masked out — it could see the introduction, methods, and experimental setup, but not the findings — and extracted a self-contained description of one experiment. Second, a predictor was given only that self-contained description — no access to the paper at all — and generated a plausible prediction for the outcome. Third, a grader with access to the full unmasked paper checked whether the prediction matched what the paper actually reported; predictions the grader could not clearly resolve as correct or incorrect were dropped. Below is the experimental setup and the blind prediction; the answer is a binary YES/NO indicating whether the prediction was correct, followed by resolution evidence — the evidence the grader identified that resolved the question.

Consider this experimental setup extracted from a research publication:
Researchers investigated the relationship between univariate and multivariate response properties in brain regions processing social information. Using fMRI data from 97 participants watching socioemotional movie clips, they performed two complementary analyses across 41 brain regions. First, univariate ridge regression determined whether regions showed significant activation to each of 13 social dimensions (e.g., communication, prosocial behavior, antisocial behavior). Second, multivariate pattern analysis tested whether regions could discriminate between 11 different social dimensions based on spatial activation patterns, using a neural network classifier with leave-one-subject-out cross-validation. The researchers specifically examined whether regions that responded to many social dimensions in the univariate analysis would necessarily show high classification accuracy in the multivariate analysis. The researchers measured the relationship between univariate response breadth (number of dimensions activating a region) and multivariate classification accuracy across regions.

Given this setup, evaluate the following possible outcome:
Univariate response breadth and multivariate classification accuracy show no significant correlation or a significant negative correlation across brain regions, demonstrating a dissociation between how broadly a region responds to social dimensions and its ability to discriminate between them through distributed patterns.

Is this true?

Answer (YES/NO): NO